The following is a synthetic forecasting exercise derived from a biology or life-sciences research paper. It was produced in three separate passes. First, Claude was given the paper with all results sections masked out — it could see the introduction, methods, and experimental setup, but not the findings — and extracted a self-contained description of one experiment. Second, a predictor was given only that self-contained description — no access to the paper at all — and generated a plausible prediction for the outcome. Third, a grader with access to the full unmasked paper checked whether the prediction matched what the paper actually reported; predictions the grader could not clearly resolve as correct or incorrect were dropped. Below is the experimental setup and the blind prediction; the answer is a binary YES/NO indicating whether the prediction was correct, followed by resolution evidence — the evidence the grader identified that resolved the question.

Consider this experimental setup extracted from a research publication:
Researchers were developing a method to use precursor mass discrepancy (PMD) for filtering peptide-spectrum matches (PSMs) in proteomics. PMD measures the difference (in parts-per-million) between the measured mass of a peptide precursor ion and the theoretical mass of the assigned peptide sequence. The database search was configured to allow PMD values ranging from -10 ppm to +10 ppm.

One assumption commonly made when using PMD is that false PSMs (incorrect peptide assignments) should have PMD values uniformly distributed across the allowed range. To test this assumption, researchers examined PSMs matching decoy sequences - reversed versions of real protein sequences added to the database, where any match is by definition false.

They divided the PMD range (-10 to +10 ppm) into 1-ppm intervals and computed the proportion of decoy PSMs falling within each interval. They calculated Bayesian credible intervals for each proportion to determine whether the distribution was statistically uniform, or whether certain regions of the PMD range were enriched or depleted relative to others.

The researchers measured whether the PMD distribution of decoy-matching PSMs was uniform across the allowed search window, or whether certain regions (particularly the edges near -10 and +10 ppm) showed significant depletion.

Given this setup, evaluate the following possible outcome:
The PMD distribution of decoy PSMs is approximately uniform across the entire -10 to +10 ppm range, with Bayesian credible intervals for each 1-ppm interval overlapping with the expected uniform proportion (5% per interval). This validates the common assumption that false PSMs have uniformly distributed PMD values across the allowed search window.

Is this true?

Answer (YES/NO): NO